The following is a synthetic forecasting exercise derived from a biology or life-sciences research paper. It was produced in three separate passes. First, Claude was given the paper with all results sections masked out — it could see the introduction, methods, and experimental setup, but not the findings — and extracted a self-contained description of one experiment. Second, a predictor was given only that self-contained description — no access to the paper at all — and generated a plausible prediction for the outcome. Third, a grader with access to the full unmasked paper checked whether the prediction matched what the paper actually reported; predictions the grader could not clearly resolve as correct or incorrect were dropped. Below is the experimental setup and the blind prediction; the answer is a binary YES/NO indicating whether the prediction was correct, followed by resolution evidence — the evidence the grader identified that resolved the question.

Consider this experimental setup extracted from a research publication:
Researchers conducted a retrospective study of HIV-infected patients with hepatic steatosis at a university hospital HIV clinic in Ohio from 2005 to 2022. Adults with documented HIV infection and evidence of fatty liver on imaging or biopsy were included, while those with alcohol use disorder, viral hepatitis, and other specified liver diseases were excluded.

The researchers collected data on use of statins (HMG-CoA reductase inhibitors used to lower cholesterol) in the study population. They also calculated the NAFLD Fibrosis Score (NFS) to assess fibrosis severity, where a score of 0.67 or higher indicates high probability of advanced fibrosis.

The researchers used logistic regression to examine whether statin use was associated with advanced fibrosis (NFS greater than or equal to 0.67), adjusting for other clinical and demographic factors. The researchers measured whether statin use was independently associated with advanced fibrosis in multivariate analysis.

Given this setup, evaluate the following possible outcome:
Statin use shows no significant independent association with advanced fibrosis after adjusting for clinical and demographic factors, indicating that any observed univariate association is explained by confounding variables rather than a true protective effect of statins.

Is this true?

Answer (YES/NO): NO